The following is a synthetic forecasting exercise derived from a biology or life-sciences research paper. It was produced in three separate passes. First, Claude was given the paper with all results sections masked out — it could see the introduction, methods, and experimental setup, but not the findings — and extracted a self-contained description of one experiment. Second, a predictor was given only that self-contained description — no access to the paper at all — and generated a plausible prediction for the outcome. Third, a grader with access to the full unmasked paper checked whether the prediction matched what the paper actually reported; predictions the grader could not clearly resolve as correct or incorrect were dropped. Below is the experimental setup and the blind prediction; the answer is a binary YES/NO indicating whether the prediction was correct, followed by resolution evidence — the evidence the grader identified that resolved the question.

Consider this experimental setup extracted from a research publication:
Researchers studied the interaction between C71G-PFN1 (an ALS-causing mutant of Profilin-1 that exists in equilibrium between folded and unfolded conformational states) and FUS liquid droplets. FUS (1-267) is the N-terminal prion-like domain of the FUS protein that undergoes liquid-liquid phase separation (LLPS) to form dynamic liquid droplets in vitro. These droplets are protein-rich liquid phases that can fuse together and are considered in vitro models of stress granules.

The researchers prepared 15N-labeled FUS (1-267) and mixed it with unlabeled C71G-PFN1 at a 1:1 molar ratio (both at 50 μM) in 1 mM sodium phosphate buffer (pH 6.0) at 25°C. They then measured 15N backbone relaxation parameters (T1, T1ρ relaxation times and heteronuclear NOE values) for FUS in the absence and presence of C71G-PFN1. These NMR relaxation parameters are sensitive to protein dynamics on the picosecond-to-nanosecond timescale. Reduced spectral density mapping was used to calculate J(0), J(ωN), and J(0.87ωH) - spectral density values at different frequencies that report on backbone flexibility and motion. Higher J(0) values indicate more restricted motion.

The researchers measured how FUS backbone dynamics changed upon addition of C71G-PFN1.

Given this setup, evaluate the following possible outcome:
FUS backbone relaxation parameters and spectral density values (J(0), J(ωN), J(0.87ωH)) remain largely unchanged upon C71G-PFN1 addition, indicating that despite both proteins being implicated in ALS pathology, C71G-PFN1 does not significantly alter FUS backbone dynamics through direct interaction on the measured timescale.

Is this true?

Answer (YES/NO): NO